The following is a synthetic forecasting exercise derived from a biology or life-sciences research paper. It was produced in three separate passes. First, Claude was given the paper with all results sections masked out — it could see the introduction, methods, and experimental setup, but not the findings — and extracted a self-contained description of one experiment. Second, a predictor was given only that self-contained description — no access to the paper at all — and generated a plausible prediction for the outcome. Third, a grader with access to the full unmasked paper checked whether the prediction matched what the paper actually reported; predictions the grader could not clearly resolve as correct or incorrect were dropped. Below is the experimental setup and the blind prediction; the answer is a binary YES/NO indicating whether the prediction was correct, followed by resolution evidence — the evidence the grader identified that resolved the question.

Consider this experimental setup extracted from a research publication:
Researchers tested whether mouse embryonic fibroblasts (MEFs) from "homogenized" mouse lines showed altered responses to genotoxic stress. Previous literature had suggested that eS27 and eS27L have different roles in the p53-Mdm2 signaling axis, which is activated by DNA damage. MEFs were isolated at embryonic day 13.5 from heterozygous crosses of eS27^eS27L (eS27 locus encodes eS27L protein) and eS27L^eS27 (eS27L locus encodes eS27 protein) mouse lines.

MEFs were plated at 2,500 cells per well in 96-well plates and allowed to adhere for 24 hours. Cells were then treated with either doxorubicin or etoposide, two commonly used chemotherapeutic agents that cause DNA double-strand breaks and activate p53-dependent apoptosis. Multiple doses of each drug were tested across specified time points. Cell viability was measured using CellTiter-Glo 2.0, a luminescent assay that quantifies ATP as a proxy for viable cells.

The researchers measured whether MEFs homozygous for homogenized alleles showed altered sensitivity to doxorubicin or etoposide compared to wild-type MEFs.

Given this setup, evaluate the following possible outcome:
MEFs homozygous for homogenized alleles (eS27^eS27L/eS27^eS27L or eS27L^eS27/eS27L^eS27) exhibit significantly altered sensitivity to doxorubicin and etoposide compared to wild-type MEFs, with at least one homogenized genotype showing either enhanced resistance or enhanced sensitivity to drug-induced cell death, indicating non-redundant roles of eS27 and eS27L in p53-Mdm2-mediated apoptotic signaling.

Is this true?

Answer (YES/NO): NO